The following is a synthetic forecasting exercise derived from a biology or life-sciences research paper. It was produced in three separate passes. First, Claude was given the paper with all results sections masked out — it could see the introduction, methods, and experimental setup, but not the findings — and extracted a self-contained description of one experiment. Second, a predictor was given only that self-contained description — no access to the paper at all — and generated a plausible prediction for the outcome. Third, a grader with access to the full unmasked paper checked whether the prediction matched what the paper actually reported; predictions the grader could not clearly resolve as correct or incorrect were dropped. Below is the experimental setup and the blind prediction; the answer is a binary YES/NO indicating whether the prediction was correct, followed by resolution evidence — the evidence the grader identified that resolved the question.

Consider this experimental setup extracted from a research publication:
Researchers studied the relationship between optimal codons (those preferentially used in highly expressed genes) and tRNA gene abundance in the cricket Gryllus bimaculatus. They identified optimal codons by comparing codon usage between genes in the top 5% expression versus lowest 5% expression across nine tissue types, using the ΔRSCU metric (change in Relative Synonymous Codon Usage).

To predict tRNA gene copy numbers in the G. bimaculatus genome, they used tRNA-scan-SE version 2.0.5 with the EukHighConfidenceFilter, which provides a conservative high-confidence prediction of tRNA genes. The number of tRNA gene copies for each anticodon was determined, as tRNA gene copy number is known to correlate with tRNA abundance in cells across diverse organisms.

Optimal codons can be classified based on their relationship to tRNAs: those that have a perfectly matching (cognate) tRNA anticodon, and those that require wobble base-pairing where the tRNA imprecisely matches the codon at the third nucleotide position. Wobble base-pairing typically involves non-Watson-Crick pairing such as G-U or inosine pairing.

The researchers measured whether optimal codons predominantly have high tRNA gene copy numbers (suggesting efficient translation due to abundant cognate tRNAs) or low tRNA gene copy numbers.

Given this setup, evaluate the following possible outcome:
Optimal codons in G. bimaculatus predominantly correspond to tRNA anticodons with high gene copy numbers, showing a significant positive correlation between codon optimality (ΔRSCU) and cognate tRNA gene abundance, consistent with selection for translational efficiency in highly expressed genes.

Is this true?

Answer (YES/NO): YES